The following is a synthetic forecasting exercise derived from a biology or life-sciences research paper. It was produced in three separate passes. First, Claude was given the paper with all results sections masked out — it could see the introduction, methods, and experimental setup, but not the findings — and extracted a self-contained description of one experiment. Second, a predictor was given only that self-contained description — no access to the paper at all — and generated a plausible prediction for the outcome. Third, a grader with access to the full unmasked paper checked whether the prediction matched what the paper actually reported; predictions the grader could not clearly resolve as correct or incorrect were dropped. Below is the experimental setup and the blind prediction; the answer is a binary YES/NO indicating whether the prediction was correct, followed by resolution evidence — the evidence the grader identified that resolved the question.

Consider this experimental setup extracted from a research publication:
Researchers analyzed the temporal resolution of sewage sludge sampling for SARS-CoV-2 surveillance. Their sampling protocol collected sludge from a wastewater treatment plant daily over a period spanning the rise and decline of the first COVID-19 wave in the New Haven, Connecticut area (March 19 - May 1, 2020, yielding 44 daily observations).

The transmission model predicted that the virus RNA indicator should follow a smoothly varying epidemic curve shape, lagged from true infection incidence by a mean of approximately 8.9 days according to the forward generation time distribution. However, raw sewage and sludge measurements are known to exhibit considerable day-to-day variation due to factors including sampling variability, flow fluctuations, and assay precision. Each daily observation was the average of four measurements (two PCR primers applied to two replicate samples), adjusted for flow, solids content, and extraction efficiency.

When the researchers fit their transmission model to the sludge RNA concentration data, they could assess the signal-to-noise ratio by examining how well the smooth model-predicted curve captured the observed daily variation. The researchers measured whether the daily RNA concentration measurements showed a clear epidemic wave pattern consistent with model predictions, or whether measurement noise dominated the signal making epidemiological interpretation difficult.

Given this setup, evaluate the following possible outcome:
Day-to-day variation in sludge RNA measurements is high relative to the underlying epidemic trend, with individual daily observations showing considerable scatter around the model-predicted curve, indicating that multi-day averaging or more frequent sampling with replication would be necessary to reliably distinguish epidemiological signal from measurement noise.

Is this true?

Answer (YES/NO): NO